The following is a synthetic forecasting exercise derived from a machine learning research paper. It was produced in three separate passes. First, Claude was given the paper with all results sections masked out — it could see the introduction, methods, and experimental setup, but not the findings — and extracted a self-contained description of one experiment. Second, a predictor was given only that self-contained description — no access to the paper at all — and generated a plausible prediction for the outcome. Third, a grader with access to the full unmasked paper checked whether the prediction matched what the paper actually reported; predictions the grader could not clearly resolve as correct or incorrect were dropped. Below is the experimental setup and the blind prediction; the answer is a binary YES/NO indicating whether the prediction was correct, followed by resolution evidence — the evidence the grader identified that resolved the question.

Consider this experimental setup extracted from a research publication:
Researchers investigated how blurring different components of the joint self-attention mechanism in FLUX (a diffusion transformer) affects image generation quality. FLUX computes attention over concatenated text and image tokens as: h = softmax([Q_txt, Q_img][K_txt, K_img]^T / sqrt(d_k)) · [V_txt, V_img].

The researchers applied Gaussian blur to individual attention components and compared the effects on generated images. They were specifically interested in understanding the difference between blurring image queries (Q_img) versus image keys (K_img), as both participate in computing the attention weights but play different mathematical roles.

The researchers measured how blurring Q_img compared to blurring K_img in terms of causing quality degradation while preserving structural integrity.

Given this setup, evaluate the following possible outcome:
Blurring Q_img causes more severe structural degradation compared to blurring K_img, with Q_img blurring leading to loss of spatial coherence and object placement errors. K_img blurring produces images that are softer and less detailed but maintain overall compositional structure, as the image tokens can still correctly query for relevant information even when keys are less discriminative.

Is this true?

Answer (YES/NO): NO